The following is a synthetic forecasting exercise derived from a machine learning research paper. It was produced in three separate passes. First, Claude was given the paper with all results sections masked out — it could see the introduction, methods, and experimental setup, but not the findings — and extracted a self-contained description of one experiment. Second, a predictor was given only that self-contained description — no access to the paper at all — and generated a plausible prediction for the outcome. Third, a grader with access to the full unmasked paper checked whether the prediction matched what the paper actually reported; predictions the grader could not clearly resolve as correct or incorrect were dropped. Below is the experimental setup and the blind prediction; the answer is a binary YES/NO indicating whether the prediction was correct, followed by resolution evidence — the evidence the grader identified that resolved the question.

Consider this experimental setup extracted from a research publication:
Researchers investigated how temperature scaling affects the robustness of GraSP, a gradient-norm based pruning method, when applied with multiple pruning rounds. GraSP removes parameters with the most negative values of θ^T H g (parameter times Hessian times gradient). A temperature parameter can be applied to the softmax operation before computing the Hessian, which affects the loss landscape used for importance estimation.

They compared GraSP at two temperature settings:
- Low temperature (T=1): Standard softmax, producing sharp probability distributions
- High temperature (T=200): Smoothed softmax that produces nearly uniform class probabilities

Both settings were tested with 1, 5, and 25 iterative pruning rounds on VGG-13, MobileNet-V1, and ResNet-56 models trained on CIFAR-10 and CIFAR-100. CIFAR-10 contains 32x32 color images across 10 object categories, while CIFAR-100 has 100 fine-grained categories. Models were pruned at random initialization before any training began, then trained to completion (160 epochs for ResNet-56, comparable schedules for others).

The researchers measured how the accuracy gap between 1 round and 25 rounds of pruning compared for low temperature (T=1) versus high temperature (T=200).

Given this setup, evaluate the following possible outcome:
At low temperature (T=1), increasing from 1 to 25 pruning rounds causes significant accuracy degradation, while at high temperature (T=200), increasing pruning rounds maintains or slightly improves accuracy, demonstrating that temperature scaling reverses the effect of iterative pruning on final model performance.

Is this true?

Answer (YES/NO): NO